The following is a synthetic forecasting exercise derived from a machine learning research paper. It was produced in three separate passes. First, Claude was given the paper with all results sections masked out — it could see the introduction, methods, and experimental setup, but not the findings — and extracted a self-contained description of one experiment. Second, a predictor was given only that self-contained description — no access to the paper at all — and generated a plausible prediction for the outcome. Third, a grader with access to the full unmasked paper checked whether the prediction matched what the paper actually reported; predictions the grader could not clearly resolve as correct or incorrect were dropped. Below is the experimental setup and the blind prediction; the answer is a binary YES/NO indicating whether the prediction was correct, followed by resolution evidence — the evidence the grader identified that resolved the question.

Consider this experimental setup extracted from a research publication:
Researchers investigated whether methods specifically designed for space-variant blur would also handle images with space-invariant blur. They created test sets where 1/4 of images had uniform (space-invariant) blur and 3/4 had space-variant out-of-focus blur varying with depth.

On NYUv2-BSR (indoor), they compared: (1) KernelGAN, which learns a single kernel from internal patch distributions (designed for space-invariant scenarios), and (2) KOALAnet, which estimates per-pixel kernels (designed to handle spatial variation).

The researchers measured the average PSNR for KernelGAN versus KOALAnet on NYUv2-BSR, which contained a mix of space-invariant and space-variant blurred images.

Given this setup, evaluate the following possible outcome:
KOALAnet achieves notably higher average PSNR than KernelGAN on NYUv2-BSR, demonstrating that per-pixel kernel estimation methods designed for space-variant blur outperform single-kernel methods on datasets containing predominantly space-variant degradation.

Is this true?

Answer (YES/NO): YES